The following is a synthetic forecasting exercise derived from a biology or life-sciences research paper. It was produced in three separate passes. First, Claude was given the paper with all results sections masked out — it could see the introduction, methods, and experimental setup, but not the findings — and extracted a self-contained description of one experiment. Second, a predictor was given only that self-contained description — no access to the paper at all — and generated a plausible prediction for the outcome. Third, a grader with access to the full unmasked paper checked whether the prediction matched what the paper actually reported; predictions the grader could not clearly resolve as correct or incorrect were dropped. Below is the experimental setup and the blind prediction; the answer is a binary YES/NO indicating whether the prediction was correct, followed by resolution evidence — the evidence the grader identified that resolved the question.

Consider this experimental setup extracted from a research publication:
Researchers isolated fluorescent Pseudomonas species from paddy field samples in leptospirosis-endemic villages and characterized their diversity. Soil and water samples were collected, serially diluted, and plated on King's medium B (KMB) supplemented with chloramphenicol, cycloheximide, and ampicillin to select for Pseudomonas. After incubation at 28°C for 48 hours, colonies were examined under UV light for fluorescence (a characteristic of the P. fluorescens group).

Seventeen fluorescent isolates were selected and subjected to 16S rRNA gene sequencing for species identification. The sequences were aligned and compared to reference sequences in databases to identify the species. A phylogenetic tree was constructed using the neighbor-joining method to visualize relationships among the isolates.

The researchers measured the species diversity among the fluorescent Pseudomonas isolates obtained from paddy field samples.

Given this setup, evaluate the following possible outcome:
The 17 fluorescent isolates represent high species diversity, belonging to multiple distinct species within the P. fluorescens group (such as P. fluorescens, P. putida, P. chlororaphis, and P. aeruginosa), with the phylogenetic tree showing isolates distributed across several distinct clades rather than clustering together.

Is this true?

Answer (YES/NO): NO